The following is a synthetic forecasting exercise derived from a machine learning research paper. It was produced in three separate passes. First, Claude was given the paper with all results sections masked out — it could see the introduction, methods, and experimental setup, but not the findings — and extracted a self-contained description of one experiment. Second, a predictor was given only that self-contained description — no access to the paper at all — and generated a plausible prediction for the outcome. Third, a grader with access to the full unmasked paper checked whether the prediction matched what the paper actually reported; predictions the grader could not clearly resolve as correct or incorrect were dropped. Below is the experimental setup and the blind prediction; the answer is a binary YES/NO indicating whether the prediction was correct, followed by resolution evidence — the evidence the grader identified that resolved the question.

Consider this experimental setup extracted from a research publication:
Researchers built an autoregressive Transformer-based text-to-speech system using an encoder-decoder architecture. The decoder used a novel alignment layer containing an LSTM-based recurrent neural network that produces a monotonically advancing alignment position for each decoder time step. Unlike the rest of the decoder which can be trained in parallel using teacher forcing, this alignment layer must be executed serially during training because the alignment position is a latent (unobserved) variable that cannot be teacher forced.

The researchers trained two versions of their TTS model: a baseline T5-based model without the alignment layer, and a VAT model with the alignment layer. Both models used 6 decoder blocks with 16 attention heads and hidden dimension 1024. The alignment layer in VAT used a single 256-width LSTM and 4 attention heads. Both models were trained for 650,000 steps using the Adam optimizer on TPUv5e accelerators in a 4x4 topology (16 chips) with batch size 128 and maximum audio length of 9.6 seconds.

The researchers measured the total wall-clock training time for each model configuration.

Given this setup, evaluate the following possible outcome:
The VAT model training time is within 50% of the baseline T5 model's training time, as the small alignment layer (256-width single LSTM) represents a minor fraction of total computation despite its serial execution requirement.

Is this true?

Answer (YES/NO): YES